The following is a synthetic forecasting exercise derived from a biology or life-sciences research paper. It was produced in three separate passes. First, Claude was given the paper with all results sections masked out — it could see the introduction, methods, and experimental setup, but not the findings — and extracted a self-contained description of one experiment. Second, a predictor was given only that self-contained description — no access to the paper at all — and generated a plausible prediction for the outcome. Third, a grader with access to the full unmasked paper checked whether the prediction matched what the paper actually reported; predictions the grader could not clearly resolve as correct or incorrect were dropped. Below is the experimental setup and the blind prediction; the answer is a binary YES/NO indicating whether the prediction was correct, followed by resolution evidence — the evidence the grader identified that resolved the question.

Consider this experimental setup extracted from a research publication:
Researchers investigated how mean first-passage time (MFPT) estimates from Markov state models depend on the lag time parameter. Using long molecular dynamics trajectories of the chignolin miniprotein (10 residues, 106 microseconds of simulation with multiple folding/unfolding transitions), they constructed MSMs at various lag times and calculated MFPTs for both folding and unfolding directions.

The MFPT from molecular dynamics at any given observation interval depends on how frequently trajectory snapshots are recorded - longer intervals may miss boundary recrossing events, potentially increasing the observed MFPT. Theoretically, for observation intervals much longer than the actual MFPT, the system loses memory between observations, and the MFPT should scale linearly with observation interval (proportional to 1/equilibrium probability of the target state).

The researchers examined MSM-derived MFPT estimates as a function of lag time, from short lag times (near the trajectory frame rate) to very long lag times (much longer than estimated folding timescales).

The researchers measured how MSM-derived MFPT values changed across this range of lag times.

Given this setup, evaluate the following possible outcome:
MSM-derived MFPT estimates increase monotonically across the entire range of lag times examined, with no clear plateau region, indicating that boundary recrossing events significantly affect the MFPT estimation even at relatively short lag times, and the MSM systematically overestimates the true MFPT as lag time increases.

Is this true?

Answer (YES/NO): NO